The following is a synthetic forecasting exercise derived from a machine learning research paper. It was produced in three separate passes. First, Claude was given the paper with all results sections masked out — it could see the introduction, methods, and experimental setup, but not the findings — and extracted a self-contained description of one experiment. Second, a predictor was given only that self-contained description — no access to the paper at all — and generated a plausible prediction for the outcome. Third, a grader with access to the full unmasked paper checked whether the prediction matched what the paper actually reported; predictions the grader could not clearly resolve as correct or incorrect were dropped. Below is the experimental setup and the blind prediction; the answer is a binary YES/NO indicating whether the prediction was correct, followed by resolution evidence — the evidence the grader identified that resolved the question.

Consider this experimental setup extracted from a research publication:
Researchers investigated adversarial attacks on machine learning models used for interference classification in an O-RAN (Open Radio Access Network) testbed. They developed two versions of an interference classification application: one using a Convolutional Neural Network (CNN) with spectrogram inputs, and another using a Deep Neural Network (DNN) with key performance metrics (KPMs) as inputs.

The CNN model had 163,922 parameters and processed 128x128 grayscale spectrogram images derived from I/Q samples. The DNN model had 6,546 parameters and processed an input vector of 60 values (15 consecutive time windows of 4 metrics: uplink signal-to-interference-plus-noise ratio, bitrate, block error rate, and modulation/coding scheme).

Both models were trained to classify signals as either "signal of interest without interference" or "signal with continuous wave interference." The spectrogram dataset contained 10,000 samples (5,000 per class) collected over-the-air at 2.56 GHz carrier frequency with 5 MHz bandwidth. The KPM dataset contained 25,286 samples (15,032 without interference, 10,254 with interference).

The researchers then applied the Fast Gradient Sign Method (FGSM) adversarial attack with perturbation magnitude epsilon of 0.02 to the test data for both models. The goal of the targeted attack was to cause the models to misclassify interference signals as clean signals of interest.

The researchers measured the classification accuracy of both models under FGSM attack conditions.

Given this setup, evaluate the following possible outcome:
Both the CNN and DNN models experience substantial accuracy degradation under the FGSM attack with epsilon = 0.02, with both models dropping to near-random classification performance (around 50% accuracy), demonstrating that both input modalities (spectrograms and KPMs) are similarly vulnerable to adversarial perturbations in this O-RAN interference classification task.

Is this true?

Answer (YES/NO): NO